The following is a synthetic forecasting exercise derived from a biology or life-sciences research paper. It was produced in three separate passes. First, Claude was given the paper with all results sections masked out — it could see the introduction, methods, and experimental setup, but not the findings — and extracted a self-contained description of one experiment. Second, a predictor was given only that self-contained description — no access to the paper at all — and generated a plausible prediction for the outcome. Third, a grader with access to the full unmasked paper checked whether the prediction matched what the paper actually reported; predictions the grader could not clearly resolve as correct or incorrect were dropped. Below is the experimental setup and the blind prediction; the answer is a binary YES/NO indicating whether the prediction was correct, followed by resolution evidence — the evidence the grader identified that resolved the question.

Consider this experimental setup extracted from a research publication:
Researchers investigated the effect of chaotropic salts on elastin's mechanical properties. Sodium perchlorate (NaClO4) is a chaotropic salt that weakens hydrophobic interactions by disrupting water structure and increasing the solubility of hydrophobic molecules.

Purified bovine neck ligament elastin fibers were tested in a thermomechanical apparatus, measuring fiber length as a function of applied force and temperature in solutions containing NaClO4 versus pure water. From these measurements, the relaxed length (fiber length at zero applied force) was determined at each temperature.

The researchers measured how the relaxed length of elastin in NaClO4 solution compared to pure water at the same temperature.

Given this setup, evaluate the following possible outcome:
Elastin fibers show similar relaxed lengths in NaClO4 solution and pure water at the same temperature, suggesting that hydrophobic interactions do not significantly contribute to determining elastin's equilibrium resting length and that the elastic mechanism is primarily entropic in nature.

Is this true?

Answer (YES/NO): NO